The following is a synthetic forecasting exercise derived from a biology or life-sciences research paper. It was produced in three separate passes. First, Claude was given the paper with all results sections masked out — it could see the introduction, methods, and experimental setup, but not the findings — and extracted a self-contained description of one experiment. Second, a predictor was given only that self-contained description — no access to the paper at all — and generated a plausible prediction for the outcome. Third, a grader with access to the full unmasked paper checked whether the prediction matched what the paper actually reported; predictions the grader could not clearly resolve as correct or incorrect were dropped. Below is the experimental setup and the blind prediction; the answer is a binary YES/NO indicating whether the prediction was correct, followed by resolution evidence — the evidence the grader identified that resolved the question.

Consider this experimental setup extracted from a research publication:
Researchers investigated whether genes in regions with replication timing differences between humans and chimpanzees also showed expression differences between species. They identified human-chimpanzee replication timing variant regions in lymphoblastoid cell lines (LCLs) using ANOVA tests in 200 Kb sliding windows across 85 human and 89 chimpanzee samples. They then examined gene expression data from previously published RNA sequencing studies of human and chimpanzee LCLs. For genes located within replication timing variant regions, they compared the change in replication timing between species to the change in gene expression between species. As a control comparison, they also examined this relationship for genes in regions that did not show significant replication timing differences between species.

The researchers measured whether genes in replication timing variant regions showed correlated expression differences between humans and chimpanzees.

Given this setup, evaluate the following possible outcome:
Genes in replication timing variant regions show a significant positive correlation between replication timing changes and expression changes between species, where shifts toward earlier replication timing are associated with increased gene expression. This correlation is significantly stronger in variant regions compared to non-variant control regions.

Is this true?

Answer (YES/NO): NO